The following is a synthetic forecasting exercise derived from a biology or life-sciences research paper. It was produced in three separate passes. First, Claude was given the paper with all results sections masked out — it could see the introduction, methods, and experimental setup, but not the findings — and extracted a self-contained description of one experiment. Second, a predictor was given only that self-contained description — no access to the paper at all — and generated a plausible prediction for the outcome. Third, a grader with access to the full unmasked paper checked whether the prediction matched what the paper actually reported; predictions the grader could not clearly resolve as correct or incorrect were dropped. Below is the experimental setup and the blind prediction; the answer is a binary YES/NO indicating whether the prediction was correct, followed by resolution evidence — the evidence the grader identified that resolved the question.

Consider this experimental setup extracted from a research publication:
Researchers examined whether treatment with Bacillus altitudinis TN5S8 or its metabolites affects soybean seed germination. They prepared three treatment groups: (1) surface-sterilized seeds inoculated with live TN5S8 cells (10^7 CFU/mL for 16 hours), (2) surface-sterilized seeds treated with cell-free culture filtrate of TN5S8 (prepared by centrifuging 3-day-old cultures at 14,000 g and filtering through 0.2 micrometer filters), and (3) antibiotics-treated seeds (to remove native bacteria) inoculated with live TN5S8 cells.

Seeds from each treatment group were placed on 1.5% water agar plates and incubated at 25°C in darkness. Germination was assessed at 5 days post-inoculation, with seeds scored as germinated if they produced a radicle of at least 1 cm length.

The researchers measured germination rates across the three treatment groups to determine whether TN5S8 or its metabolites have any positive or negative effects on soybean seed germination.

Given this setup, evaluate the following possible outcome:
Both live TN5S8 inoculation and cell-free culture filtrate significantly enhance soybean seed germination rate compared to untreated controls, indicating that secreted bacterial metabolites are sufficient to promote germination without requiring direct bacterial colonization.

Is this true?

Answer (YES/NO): NO